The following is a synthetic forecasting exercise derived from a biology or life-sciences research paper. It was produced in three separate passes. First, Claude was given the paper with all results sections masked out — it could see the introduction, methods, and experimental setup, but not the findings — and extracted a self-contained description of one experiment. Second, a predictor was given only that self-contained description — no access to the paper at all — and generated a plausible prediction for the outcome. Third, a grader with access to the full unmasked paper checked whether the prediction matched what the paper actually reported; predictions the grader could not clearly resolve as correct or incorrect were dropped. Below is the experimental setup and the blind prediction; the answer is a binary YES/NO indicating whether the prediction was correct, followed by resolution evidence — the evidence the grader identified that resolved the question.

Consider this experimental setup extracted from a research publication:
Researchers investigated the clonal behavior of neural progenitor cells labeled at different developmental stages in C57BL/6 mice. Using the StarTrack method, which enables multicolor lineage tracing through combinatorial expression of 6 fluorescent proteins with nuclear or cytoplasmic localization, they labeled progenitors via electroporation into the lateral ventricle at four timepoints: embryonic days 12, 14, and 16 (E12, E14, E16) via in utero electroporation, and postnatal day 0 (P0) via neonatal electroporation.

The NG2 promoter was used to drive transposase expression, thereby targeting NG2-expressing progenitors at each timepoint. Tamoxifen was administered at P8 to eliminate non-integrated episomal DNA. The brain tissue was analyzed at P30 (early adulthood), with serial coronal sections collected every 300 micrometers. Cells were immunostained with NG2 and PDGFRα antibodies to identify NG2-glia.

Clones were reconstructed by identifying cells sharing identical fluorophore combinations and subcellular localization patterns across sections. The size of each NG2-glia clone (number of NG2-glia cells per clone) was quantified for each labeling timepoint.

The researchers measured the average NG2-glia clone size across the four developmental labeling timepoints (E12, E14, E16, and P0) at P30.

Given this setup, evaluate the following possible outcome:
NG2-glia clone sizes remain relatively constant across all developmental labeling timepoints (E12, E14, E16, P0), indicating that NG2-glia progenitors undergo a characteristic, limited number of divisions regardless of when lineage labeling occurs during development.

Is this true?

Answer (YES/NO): NO